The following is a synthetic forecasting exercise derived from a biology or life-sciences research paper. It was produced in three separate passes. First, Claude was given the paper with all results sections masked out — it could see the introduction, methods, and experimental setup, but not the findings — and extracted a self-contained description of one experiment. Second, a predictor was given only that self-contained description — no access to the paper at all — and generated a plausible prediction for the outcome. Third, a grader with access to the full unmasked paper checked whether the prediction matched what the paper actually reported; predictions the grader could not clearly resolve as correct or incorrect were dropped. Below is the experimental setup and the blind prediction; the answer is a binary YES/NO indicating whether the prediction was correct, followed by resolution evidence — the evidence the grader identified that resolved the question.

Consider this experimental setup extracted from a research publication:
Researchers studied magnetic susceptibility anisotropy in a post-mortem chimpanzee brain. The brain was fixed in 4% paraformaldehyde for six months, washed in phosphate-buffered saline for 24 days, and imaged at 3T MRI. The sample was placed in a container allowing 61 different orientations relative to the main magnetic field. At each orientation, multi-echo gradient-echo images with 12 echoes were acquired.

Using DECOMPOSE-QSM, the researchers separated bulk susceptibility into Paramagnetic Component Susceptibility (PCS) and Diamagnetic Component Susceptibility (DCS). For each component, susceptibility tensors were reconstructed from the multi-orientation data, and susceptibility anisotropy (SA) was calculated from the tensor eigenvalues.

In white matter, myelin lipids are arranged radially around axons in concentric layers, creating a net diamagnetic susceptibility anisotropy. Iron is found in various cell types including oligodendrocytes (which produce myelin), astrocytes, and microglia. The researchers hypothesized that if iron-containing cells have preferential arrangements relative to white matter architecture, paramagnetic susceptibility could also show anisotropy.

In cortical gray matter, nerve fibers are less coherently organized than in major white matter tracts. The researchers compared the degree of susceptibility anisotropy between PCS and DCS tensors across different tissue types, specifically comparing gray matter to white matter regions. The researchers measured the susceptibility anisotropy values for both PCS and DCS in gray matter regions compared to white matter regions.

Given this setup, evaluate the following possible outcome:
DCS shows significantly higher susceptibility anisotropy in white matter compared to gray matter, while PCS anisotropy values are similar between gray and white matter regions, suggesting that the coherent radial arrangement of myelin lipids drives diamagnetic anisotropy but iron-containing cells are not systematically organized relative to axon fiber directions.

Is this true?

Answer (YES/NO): NO